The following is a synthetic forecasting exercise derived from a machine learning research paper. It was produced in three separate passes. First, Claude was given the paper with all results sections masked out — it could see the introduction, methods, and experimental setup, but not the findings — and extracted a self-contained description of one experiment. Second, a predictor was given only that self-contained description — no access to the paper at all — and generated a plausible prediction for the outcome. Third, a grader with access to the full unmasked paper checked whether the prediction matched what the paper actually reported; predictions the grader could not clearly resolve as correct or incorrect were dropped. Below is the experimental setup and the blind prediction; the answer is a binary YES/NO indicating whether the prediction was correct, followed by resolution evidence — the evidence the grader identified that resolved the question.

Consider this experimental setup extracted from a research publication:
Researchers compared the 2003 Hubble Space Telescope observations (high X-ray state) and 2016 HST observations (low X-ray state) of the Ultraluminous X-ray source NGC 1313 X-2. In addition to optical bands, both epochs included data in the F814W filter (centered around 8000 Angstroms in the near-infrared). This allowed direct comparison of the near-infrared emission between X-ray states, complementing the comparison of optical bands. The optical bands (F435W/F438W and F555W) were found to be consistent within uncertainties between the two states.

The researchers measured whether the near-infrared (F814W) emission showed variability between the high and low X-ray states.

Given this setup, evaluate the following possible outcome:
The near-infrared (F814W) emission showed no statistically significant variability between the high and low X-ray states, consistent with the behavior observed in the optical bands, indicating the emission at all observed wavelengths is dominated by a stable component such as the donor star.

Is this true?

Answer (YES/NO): NO